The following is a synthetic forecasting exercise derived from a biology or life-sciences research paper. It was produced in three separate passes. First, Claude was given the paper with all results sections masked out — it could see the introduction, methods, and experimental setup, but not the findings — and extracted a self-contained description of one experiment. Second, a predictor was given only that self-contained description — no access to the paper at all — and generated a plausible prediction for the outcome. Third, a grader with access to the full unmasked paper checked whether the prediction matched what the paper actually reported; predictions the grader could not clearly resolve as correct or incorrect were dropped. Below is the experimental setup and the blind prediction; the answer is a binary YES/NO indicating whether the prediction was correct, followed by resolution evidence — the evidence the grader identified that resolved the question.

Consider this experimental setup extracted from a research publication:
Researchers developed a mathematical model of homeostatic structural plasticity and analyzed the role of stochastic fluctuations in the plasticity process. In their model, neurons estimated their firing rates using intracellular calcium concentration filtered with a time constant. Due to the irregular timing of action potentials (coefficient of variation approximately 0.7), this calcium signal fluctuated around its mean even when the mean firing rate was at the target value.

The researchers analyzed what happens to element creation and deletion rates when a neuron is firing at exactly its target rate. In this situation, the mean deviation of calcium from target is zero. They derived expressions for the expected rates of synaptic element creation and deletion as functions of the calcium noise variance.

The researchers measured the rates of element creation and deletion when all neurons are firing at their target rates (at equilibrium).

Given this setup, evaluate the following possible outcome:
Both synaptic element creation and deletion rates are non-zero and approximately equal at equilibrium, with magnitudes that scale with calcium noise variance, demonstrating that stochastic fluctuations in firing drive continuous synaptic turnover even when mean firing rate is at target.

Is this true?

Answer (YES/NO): YES